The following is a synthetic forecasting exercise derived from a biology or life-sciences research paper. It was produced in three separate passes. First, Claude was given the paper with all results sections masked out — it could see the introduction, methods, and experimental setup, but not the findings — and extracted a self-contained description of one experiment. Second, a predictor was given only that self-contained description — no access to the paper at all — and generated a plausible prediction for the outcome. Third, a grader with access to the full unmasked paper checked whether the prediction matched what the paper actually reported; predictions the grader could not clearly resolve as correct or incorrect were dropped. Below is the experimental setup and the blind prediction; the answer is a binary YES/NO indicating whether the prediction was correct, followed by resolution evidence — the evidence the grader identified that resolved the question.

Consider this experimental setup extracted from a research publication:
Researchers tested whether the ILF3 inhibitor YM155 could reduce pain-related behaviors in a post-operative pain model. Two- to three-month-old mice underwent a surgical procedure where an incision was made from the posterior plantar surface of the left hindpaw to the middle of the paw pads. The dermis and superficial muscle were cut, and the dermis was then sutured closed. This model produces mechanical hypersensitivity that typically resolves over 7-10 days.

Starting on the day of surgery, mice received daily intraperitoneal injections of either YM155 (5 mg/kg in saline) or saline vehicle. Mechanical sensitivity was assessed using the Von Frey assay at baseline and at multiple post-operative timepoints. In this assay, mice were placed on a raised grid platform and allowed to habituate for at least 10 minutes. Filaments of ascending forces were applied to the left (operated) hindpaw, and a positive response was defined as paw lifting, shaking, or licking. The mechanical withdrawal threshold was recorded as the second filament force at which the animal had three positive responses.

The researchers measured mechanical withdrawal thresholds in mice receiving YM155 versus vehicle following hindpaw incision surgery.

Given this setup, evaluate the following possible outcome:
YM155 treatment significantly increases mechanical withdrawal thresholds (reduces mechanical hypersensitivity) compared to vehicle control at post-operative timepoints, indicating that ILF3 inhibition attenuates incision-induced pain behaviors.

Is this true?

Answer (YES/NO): YES